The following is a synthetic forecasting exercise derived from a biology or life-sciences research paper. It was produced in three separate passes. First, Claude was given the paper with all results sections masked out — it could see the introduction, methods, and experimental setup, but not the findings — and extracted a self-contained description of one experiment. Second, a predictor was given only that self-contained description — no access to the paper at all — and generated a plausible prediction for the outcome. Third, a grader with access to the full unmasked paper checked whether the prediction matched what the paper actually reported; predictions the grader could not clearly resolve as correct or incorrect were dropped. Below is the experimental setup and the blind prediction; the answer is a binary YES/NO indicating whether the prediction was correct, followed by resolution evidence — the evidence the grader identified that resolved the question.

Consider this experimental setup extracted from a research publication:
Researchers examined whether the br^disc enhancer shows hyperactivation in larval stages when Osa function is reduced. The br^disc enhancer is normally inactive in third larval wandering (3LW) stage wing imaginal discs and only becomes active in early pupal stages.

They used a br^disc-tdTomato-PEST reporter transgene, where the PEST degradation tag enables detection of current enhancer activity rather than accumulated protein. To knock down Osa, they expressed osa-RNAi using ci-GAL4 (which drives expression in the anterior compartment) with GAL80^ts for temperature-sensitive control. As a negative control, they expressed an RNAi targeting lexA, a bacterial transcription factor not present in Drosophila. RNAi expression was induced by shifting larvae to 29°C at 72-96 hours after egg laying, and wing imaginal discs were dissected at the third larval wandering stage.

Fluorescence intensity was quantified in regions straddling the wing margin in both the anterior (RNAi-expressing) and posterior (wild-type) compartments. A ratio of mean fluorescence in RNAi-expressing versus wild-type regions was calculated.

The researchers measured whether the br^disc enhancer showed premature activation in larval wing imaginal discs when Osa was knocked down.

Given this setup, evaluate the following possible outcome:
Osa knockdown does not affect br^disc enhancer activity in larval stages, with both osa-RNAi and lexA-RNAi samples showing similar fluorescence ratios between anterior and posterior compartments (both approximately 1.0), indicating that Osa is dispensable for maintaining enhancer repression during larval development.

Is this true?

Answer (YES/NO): NO